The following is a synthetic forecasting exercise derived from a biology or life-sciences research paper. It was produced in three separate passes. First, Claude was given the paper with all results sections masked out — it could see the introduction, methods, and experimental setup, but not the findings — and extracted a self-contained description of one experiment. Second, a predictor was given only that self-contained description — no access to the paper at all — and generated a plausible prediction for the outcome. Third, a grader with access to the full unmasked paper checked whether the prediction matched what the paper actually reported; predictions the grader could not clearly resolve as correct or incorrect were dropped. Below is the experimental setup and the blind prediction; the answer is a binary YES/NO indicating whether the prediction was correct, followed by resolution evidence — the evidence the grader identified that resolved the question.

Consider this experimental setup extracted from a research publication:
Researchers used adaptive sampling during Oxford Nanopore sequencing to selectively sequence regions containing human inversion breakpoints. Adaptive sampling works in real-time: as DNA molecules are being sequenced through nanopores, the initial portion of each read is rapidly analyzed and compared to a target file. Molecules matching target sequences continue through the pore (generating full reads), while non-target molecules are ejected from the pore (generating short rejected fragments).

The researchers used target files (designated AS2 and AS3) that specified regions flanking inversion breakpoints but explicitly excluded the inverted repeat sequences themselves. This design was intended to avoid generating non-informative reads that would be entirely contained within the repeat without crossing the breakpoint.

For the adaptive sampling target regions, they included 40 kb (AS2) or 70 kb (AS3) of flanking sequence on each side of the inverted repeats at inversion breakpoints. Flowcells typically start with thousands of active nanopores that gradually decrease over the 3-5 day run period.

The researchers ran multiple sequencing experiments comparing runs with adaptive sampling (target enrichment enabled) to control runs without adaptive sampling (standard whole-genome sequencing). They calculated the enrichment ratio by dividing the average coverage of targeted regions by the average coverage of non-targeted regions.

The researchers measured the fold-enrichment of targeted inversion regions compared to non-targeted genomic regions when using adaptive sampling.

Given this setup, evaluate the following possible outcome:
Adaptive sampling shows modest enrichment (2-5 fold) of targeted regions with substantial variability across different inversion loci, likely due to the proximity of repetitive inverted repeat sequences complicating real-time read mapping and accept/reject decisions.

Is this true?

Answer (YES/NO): NO